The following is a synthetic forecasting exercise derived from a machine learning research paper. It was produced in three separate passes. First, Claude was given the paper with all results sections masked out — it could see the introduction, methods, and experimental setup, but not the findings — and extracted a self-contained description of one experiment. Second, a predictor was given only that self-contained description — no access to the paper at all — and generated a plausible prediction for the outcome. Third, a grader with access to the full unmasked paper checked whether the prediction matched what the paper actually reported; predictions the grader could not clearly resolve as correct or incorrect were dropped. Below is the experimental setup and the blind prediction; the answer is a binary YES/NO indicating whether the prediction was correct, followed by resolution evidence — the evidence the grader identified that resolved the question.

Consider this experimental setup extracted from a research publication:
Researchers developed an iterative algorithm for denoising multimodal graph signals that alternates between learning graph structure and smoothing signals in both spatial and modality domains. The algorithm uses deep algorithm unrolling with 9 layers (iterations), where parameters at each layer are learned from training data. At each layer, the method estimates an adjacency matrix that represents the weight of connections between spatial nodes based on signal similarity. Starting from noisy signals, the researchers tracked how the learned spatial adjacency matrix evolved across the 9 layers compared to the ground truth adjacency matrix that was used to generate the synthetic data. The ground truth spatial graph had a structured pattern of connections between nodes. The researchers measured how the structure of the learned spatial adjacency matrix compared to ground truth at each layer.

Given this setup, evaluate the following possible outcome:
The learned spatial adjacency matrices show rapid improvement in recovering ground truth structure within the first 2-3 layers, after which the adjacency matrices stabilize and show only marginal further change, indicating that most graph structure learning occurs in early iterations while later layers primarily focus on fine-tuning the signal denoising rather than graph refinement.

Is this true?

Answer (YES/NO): NO